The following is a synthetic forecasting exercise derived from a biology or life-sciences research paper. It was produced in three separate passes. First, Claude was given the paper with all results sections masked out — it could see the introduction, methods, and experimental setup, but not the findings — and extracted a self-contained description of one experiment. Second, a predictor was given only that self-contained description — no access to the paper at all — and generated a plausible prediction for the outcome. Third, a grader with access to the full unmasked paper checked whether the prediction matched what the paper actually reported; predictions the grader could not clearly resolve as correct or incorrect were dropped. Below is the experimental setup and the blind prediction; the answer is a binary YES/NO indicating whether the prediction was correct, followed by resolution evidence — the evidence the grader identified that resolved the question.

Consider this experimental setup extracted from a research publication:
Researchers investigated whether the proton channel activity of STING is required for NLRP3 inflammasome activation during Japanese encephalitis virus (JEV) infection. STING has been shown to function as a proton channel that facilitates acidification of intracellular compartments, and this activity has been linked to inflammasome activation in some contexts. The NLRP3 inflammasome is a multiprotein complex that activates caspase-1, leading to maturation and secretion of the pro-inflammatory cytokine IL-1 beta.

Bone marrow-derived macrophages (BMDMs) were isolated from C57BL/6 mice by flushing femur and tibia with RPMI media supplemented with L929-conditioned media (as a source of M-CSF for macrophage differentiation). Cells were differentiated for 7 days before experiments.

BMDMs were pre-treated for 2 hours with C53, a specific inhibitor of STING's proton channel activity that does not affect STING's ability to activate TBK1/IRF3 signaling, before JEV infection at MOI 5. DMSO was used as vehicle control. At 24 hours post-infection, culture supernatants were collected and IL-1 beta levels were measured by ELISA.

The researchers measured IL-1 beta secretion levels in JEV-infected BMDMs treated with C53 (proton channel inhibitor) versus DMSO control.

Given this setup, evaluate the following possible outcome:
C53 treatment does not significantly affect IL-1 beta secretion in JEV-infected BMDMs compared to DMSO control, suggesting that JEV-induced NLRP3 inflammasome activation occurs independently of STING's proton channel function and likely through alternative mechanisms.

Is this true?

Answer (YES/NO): NO